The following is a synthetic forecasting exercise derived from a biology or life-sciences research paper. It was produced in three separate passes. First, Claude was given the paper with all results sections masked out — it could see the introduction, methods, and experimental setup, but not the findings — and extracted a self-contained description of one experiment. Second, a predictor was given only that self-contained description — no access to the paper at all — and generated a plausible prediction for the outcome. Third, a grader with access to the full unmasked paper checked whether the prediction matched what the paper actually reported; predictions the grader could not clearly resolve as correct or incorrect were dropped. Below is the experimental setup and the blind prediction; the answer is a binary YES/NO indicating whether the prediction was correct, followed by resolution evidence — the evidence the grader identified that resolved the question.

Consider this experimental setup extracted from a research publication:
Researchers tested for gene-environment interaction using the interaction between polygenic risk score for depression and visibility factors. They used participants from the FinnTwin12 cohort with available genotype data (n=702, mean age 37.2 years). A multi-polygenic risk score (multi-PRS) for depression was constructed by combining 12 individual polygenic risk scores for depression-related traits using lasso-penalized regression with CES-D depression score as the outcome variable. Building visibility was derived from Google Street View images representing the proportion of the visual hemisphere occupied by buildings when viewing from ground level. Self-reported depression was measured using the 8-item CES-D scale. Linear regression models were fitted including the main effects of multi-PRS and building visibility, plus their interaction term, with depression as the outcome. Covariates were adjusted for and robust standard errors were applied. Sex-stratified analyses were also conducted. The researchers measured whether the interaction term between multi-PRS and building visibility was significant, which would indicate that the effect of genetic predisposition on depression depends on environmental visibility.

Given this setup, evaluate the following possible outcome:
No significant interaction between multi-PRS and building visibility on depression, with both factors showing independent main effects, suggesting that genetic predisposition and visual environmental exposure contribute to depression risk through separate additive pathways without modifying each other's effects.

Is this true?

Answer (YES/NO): NO